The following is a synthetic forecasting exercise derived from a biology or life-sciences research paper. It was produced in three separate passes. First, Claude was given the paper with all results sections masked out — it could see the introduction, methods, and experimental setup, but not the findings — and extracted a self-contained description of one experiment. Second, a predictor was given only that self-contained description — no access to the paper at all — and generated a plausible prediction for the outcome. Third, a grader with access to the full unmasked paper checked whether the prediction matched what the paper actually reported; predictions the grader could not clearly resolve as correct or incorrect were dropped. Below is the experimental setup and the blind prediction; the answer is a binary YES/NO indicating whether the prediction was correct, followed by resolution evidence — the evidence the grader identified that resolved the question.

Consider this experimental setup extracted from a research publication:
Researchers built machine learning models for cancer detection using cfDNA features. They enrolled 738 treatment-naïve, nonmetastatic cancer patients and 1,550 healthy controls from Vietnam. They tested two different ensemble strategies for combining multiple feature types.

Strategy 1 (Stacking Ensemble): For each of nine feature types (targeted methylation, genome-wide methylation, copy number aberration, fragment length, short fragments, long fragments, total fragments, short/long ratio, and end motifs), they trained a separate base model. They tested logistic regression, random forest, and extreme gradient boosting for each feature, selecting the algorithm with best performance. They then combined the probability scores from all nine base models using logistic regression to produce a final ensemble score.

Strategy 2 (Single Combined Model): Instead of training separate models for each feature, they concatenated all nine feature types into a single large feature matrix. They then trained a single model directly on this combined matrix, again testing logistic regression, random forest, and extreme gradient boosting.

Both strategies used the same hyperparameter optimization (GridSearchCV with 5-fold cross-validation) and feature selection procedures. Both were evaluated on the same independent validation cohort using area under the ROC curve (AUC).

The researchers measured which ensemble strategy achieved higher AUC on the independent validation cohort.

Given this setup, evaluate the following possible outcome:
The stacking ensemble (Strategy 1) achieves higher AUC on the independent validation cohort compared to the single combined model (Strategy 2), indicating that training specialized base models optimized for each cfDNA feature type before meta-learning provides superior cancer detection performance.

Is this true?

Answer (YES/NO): YES